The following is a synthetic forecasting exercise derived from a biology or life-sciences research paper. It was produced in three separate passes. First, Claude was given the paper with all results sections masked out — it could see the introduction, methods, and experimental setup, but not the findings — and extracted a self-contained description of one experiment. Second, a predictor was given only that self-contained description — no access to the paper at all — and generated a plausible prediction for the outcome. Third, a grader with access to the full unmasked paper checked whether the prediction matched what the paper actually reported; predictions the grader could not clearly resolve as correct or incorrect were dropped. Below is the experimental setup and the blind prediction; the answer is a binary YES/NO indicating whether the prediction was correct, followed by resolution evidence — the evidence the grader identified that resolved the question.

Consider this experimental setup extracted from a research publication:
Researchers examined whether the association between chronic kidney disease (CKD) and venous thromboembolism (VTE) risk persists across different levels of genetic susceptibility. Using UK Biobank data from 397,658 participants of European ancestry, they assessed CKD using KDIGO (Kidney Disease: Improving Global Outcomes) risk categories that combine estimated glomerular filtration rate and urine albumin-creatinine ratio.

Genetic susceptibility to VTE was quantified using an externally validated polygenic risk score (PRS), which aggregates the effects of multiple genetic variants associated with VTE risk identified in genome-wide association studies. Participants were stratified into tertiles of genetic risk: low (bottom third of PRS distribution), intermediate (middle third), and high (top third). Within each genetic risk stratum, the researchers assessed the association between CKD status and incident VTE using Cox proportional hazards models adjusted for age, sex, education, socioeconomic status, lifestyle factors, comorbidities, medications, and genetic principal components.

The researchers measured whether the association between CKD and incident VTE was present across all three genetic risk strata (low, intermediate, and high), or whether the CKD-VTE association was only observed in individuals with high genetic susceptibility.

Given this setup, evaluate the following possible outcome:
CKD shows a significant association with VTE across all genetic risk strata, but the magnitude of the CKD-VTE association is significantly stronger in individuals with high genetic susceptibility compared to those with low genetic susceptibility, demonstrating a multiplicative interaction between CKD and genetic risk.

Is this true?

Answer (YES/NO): NO